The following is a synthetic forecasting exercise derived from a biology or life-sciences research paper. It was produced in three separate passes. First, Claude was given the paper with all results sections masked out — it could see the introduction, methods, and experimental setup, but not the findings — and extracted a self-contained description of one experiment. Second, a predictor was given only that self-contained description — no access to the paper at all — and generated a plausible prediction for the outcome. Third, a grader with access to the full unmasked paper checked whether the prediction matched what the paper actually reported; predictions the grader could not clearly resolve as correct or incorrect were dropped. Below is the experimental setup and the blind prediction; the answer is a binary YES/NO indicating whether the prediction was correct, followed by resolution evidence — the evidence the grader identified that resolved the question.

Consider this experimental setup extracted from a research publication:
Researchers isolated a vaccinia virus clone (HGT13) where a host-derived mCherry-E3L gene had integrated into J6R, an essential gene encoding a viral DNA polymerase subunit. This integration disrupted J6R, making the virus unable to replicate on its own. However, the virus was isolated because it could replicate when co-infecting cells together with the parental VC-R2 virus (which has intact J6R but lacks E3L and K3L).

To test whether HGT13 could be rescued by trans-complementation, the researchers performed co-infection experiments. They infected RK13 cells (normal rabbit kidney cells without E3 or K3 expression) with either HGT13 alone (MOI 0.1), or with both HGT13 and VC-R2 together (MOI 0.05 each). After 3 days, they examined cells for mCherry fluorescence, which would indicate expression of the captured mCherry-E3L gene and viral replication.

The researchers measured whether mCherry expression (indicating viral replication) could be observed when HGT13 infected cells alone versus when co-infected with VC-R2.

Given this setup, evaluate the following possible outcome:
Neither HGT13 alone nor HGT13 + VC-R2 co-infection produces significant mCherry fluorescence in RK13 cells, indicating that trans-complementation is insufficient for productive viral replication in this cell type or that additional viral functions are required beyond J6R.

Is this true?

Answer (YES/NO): NO